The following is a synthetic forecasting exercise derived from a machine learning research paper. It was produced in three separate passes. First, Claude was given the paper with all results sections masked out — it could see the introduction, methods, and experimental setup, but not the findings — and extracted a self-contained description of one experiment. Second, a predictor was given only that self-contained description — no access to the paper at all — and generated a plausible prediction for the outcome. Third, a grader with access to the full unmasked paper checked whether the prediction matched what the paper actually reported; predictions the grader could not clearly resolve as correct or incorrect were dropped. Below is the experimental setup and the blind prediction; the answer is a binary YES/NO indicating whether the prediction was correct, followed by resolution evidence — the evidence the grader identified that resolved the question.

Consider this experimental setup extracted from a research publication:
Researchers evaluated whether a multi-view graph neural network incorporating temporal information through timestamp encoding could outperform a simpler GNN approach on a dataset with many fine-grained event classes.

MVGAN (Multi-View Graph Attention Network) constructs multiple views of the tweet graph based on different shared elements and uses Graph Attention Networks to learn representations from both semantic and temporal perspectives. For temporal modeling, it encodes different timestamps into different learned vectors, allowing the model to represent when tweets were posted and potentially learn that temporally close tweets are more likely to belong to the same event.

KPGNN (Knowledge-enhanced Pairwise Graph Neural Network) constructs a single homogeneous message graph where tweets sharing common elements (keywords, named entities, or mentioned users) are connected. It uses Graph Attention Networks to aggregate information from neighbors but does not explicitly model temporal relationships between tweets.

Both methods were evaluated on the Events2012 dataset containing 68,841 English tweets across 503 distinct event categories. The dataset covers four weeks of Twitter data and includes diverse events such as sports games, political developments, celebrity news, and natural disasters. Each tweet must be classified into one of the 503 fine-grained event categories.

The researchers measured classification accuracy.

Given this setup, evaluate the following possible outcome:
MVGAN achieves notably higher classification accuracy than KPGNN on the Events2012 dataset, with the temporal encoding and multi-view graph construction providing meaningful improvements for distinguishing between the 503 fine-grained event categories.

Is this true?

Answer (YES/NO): NO